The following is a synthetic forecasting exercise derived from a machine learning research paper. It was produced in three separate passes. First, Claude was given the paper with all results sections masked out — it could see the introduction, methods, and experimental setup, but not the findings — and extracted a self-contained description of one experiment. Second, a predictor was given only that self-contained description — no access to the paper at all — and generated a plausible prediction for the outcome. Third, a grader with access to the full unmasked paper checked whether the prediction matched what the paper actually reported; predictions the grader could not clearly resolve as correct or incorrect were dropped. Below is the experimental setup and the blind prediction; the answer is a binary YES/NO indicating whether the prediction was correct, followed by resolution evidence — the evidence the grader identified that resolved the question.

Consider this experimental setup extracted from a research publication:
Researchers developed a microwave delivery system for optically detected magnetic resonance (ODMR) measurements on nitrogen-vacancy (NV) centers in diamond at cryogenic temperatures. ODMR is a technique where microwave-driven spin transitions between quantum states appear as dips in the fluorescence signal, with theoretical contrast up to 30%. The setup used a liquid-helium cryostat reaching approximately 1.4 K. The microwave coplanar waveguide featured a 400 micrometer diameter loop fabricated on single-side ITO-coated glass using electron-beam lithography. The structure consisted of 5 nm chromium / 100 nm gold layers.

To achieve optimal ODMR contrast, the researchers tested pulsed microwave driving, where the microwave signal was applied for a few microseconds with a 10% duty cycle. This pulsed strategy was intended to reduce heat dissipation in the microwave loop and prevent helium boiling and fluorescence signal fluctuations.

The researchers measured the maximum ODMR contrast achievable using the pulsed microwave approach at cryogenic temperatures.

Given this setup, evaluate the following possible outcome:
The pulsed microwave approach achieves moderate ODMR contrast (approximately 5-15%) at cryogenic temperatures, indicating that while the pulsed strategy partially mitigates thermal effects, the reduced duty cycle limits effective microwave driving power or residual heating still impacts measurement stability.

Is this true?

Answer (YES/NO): YES